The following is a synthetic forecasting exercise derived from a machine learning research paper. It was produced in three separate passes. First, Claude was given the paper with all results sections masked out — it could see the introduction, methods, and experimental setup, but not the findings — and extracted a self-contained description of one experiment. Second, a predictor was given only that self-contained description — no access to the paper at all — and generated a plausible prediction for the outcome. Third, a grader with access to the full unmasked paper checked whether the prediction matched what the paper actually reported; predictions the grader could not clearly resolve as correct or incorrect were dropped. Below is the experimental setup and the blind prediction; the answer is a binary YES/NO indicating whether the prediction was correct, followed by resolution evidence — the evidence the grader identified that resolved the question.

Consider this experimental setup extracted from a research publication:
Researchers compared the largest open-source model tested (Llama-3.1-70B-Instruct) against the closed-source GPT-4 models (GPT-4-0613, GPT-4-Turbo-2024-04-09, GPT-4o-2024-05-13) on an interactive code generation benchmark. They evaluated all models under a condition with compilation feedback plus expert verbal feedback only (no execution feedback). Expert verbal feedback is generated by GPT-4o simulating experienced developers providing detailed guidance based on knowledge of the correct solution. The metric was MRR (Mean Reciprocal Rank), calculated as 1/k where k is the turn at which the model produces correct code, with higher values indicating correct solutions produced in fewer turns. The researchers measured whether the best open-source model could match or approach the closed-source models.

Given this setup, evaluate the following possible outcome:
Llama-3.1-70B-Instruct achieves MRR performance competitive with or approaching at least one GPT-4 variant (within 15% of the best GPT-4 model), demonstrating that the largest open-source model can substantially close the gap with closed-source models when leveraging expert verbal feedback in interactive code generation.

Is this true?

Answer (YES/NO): YES